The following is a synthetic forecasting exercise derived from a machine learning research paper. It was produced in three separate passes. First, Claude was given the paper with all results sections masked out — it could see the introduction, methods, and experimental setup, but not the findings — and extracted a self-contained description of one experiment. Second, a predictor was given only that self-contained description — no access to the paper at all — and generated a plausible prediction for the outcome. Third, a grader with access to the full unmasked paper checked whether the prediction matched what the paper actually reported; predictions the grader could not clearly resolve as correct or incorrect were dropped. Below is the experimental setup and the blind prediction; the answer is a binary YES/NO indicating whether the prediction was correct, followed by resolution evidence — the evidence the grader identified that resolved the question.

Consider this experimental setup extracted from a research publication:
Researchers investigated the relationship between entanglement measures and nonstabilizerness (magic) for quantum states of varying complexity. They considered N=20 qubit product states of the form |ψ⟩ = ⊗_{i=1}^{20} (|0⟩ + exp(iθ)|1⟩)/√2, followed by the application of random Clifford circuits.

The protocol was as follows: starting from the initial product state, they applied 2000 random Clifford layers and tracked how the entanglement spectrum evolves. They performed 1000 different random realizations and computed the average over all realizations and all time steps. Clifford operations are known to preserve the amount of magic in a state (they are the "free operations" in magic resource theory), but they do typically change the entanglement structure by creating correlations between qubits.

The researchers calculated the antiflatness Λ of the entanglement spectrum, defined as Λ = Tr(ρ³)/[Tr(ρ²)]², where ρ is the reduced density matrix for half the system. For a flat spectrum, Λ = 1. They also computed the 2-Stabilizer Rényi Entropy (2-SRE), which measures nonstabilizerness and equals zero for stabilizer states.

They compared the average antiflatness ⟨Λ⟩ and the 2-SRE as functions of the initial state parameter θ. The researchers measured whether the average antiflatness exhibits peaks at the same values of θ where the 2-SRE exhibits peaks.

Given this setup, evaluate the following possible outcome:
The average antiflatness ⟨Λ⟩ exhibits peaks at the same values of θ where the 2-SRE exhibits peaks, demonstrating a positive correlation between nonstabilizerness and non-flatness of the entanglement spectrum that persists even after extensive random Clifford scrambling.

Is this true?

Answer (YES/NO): YES